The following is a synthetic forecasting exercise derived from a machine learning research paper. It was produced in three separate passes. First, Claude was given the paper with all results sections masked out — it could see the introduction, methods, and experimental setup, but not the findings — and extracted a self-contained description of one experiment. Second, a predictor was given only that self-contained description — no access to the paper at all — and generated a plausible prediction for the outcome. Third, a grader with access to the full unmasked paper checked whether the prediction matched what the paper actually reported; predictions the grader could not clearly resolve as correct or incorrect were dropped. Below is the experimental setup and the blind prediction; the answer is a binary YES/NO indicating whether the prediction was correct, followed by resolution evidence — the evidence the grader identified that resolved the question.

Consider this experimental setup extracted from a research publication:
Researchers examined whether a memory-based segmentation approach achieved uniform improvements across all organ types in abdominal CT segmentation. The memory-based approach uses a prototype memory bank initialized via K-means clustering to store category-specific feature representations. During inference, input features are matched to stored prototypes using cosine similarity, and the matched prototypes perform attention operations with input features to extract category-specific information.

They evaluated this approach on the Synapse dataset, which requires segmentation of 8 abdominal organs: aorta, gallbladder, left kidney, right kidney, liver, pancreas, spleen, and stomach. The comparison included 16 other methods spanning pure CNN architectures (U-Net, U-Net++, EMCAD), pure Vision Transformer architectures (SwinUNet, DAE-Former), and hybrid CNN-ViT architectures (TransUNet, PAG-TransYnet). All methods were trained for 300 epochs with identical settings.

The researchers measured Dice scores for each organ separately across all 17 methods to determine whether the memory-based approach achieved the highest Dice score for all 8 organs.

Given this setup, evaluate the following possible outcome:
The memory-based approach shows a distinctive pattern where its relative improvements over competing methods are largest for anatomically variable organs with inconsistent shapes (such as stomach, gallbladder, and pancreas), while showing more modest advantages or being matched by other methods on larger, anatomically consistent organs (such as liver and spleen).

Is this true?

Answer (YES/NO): NO